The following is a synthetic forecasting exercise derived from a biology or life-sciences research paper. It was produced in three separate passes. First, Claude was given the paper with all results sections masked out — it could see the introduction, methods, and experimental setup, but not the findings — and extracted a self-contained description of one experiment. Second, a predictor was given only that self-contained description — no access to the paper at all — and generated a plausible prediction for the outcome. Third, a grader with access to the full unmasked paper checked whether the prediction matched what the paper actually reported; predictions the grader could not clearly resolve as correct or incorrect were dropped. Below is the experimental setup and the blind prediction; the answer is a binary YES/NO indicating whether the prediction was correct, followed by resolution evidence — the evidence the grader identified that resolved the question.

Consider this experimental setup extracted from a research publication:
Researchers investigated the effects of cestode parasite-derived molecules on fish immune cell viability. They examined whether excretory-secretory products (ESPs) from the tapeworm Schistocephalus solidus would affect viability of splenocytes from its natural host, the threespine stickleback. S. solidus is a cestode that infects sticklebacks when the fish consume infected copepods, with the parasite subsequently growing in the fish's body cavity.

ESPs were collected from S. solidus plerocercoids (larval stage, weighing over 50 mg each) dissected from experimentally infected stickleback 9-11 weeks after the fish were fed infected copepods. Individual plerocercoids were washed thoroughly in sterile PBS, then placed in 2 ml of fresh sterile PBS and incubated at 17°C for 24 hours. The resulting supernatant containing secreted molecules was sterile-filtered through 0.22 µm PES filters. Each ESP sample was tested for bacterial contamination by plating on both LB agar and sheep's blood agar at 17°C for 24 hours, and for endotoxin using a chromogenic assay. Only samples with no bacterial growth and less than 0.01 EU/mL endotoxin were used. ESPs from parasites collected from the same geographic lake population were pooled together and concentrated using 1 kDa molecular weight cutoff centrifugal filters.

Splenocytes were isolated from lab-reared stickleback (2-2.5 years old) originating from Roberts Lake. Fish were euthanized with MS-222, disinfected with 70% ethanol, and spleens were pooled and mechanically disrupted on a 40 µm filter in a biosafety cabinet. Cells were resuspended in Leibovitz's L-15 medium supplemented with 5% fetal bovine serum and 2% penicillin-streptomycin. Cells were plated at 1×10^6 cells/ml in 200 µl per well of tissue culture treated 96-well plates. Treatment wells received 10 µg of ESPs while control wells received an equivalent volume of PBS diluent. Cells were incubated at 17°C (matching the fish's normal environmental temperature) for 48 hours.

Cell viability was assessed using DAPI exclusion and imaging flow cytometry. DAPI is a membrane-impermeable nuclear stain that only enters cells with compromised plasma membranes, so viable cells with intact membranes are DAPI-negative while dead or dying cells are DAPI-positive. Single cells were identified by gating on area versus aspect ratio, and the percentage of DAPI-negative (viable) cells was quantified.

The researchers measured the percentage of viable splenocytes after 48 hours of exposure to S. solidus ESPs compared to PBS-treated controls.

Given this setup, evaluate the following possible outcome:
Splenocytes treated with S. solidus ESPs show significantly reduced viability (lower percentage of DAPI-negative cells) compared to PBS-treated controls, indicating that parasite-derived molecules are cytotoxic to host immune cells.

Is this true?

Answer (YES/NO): NO